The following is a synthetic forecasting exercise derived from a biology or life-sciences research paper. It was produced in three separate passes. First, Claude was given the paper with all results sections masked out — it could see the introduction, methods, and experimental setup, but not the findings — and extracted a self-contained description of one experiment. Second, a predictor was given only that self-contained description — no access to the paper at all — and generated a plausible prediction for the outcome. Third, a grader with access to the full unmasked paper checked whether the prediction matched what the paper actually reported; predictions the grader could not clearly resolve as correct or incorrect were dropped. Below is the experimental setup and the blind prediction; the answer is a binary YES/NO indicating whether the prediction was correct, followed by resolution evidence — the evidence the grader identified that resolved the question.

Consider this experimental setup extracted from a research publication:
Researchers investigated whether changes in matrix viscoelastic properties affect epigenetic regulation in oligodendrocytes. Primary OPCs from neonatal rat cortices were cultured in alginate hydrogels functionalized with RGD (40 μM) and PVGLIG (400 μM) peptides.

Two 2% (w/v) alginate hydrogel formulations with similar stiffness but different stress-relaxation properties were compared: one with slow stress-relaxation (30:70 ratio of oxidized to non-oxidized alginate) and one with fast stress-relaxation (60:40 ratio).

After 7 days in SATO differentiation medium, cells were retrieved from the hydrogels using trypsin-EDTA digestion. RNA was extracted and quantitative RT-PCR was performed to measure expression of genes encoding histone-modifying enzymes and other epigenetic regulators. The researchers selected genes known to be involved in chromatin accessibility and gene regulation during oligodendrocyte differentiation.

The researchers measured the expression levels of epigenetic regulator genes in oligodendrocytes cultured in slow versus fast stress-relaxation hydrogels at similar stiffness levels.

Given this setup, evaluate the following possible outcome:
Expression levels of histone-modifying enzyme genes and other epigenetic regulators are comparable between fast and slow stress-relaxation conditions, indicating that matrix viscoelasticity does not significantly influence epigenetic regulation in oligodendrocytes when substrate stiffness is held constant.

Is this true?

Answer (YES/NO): NO